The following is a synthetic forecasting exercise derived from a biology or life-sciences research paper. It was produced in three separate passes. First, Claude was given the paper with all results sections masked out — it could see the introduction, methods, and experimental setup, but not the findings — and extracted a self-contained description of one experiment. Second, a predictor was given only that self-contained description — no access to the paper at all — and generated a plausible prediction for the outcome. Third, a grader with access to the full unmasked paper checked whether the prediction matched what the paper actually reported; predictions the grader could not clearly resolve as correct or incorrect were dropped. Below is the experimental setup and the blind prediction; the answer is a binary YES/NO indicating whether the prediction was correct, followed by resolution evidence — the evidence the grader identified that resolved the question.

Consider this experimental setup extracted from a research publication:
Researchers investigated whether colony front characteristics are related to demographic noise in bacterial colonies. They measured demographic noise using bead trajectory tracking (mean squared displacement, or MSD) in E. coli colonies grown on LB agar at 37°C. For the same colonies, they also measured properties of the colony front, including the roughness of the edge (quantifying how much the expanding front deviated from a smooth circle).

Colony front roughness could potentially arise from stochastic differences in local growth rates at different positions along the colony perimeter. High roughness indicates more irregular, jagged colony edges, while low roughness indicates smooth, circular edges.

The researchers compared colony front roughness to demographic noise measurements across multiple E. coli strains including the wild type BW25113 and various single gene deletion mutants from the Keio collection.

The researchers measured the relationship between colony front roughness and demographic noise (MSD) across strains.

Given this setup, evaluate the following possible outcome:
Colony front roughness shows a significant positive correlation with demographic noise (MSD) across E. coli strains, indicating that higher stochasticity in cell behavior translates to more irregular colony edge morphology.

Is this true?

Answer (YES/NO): YES